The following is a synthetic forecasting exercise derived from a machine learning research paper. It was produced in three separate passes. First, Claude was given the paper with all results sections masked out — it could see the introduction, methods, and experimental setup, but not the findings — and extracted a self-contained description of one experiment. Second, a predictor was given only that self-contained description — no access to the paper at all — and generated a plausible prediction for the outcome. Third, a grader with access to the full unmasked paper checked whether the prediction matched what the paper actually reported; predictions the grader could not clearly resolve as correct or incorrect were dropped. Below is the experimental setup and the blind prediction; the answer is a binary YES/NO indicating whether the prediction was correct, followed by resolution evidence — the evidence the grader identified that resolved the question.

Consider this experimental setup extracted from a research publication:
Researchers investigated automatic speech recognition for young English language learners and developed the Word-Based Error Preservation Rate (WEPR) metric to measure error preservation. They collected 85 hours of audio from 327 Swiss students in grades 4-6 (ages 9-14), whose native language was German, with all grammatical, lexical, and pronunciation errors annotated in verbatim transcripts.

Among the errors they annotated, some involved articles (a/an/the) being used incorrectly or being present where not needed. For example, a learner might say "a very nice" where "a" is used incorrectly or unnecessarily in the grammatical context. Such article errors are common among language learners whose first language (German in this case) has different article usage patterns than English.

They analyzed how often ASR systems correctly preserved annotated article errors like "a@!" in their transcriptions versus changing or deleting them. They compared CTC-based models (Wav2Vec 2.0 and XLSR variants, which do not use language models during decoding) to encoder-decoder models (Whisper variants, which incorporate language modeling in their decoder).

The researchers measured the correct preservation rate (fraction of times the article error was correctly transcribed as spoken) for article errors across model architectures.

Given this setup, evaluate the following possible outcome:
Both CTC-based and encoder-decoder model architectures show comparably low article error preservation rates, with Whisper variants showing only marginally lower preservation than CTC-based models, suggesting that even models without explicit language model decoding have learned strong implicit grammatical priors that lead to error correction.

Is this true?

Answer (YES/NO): NO